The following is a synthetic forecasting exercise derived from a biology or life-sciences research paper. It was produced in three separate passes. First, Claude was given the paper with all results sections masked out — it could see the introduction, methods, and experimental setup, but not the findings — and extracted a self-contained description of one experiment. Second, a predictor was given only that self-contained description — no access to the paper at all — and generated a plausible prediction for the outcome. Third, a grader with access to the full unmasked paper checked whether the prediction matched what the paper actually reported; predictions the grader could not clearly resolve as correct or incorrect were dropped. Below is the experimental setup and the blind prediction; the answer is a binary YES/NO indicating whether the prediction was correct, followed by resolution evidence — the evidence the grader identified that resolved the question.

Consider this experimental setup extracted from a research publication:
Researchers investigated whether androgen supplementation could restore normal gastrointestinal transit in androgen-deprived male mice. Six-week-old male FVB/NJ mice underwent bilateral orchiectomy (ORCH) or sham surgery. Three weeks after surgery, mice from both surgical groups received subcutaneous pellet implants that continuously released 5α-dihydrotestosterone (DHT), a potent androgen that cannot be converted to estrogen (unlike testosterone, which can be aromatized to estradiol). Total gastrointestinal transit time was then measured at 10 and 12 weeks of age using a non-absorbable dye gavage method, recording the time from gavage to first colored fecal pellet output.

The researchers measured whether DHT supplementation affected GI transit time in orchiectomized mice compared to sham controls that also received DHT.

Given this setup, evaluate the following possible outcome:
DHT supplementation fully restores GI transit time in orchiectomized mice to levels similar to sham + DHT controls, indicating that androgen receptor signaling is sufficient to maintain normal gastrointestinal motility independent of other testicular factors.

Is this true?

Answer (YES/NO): YES